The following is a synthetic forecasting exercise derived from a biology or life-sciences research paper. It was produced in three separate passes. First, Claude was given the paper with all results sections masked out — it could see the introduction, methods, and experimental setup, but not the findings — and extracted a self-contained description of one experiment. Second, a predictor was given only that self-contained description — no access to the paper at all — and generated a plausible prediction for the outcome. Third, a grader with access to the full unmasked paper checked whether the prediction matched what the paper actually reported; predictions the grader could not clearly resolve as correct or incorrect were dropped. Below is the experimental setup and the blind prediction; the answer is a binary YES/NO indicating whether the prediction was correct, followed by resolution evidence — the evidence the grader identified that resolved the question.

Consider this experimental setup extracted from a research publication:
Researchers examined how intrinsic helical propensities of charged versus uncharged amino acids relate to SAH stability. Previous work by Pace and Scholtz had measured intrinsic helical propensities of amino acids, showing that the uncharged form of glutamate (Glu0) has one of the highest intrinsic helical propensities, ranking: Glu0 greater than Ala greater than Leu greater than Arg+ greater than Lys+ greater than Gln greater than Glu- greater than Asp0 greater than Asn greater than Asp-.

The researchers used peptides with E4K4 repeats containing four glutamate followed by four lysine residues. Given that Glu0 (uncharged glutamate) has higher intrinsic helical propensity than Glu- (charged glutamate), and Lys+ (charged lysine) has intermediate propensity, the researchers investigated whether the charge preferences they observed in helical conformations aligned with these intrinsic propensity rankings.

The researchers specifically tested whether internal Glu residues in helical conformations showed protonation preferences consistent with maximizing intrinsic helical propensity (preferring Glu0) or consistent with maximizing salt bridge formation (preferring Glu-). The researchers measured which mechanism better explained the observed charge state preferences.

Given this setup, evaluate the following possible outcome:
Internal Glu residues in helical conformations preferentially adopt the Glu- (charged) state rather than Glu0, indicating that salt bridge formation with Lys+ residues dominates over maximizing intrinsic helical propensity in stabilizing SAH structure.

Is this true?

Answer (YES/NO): NO